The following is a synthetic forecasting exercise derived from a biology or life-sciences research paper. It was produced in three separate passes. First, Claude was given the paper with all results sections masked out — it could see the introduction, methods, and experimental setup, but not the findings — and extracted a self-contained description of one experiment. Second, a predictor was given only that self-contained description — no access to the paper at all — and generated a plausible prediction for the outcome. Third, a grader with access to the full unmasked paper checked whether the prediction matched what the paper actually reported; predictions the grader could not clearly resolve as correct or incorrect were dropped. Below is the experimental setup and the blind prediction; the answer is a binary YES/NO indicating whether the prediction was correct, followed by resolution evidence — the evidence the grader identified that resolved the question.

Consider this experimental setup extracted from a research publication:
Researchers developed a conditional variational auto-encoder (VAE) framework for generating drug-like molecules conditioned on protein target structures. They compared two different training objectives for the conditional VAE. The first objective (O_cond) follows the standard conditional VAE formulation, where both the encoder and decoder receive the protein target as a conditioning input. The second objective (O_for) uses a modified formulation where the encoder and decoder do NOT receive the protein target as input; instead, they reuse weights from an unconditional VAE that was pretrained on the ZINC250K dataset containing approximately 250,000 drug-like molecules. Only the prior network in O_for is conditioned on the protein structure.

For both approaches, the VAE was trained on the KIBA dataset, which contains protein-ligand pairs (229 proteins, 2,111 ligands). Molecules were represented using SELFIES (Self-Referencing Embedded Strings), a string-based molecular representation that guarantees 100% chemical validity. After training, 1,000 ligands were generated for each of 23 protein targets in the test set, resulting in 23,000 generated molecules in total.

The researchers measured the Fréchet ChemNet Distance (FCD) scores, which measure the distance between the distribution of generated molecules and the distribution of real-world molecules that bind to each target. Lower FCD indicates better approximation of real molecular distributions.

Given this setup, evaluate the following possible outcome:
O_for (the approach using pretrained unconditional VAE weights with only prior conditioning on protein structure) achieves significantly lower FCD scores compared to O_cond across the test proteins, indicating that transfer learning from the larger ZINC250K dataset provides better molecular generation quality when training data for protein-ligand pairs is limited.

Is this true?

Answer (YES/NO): YES